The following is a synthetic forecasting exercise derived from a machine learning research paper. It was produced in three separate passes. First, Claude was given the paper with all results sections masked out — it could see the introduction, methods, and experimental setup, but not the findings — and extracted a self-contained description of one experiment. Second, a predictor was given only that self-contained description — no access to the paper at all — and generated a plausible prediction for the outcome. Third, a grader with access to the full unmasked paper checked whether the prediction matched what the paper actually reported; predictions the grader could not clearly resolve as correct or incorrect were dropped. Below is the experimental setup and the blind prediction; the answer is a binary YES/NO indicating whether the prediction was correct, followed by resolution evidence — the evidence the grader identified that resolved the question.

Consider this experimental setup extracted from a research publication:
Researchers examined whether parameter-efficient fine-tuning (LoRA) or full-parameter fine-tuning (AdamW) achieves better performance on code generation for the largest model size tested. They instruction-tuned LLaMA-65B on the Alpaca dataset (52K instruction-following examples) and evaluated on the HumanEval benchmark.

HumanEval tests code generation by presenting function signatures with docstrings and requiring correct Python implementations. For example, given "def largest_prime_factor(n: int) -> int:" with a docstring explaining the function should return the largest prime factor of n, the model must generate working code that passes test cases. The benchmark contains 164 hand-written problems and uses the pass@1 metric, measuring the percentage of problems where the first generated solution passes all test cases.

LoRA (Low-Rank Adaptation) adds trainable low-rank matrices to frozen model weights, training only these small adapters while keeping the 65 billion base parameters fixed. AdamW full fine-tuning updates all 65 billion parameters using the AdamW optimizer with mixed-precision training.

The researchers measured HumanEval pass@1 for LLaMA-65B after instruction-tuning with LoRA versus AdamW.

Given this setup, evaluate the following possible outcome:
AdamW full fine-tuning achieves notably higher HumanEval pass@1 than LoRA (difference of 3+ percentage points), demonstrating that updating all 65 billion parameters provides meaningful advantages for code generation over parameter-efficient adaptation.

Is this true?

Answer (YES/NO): NO